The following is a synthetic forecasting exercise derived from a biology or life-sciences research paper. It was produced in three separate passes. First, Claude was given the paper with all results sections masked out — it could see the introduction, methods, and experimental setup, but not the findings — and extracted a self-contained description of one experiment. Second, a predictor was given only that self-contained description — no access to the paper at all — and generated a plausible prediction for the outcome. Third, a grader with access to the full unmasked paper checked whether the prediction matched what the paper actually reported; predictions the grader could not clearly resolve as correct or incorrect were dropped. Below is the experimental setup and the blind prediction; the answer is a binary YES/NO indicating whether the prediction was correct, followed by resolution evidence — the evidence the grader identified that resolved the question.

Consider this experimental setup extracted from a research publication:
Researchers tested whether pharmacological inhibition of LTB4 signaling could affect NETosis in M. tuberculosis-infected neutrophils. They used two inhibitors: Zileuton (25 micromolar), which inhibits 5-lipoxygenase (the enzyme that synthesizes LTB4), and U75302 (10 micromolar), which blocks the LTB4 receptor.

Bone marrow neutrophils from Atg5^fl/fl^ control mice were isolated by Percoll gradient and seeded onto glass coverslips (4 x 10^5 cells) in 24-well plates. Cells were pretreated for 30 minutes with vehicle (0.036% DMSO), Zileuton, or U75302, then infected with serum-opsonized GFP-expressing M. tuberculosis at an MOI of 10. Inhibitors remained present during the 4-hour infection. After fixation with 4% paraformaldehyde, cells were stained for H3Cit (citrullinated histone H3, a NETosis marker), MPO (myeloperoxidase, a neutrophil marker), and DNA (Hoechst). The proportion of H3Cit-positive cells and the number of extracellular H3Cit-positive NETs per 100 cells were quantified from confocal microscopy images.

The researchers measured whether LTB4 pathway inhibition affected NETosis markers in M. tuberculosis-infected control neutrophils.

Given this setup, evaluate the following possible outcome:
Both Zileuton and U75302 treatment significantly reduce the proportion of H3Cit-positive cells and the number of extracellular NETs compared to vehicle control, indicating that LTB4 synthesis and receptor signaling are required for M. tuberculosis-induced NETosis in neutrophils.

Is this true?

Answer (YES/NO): NO